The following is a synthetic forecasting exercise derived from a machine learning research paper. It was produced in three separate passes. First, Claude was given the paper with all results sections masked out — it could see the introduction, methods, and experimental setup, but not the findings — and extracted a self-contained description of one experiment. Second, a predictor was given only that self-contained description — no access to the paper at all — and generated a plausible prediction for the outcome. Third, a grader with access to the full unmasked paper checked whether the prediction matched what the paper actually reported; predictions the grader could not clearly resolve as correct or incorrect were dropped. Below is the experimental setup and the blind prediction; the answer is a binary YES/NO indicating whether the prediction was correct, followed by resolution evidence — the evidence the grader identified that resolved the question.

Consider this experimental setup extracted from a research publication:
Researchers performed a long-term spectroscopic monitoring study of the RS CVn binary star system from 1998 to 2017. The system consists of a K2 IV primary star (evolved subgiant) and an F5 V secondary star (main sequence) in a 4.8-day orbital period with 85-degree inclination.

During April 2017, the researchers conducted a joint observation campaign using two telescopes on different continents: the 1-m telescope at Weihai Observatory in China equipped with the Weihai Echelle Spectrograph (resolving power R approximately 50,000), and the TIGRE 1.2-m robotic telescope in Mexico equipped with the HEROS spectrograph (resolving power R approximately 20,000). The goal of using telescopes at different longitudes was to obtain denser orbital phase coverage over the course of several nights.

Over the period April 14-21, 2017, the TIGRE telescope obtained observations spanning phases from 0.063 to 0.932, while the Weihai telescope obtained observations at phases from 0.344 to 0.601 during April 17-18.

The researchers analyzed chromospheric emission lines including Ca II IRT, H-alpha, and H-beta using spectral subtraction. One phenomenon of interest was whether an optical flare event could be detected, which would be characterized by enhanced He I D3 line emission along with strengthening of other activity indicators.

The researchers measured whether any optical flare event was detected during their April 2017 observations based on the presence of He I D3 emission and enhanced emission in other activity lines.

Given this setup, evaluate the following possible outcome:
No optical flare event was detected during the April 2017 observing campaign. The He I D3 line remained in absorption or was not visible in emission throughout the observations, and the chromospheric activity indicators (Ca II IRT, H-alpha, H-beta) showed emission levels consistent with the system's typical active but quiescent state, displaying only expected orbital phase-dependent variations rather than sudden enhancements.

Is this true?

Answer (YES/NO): YES